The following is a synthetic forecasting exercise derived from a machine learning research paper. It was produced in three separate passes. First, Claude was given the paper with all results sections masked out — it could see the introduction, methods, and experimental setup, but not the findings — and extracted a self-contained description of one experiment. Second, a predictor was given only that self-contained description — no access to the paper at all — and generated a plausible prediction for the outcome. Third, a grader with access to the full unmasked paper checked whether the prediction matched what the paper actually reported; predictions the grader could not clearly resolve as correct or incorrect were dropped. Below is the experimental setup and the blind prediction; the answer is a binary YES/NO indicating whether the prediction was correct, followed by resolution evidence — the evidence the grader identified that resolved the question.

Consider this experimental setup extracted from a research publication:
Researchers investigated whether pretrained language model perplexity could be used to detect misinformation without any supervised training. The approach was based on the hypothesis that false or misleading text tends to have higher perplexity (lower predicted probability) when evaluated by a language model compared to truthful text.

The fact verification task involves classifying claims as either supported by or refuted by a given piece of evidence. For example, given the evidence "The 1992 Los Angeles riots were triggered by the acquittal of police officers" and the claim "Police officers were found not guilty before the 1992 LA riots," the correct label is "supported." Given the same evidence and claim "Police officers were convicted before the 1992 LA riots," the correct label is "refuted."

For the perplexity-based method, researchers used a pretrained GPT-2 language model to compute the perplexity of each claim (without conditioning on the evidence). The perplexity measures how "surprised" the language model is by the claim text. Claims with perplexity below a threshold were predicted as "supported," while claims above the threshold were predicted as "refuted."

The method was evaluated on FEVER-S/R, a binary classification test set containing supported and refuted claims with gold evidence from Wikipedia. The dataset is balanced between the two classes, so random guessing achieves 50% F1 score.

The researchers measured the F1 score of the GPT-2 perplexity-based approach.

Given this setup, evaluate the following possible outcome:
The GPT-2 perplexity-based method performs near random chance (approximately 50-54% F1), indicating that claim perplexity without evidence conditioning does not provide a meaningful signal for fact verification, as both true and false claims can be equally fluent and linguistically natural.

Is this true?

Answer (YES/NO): NO